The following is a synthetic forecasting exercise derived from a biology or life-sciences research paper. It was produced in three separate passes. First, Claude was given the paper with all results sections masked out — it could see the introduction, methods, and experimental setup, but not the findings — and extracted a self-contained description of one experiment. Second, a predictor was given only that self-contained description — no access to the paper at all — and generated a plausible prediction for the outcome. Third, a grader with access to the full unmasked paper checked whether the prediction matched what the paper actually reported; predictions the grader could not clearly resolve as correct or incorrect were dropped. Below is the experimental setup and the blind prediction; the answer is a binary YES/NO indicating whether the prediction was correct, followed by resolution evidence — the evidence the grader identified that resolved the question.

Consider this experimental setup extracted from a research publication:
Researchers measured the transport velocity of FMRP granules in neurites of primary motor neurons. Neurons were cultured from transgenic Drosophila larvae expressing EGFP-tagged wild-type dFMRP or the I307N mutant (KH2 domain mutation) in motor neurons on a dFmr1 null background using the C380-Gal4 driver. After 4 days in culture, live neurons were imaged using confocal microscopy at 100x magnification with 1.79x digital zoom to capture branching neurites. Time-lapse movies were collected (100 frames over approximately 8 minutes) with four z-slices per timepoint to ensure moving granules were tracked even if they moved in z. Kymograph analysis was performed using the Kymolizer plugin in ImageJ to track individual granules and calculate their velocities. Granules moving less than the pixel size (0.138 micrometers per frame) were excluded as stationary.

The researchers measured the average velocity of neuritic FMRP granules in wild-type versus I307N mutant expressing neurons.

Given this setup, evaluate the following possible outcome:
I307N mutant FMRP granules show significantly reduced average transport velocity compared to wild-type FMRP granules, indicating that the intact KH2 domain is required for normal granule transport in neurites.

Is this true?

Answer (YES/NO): NO